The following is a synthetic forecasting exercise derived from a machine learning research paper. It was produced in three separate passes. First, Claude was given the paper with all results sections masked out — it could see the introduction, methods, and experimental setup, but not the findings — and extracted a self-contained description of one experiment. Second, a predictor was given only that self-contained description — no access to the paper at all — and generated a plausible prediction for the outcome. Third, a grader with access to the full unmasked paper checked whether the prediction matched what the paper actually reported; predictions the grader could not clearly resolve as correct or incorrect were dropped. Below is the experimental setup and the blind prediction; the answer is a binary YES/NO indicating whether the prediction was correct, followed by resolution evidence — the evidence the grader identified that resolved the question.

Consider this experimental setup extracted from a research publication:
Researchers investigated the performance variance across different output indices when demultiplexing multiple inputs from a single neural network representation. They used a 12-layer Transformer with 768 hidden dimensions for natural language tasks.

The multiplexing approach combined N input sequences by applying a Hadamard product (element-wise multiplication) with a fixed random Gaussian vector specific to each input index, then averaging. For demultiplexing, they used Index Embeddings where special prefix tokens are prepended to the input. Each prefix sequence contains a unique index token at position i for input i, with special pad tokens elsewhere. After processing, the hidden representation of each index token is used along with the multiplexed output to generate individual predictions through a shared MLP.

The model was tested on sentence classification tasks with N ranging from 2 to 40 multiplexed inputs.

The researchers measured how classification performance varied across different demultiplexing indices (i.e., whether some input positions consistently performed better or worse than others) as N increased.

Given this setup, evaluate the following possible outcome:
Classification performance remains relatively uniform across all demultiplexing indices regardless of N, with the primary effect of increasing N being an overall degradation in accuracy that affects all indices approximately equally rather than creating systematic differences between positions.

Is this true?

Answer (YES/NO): NO